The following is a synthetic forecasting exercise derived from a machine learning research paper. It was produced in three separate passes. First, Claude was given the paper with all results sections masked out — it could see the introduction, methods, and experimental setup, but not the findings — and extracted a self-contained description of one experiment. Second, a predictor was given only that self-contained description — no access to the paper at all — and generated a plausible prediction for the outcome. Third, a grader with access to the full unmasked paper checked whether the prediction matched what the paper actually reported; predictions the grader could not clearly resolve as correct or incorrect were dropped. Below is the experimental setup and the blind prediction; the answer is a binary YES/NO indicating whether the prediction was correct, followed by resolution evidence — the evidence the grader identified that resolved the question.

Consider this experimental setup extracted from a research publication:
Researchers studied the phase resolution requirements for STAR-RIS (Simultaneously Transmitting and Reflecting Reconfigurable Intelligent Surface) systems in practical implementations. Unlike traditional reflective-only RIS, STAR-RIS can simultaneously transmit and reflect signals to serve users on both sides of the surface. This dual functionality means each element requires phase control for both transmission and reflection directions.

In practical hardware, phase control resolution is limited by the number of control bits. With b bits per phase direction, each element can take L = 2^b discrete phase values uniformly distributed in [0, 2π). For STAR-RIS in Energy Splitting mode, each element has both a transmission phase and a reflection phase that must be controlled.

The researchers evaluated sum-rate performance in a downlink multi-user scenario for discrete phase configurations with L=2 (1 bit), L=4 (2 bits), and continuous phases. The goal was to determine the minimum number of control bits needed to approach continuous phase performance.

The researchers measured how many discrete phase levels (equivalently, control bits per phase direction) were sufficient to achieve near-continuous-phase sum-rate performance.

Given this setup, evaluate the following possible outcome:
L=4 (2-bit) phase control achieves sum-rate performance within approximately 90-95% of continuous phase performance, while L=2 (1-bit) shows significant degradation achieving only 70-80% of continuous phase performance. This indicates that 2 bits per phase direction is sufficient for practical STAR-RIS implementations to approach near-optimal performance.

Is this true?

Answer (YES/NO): NO